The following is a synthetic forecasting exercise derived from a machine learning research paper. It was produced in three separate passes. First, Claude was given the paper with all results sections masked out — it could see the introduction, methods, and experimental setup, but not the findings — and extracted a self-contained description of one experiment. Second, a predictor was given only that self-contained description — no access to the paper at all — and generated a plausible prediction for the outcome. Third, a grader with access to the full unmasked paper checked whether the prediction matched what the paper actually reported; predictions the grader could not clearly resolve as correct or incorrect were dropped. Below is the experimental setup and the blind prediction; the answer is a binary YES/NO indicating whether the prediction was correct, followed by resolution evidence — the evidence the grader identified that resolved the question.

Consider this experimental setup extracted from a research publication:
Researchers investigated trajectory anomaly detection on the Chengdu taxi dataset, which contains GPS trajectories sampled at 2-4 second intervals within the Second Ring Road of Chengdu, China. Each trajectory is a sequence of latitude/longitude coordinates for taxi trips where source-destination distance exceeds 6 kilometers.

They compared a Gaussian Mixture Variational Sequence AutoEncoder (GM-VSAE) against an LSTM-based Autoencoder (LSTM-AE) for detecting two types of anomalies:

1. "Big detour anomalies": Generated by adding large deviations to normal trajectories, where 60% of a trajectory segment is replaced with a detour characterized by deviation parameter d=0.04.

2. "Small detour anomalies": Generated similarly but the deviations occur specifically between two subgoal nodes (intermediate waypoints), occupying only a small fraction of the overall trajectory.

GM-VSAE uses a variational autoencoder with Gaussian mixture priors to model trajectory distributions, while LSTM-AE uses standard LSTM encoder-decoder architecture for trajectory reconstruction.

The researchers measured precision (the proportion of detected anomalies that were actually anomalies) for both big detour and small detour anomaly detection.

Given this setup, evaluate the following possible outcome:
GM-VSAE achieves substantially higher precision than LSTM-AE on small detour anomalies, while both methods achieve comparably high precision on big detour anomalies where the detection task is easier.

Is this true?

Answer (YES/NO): NO